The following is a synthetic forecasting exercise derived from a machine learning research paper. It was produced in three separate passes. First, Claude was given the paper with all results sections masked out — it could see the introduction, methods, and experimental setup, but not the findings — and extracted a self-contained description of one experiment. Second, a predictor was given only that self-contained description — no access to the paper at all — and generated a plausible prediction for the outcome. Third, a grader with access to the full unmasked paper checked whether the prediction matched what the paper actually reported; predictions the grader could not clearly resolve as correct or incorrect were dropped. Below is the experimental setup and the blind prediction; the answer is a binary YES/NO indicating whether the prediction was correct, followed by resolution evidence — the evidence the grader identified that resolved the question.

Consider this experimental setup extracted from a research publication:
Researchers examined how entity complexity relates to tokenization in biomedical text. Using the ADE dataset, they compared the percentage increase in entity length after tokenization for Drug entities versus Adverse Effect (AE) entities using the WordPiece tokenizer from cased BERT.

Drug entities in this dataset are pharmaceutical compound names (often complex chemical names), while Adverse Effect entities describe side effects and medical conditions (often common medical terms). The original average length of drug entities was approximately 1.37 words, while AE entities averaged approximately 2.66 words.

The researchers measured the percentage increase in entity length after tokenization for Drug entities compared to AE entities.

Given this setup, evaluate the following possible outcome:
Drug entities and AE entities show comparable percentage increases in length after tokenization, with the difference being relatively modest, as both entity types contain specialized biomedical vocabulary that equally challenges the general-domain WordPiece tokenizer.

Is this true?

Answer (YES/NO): NO